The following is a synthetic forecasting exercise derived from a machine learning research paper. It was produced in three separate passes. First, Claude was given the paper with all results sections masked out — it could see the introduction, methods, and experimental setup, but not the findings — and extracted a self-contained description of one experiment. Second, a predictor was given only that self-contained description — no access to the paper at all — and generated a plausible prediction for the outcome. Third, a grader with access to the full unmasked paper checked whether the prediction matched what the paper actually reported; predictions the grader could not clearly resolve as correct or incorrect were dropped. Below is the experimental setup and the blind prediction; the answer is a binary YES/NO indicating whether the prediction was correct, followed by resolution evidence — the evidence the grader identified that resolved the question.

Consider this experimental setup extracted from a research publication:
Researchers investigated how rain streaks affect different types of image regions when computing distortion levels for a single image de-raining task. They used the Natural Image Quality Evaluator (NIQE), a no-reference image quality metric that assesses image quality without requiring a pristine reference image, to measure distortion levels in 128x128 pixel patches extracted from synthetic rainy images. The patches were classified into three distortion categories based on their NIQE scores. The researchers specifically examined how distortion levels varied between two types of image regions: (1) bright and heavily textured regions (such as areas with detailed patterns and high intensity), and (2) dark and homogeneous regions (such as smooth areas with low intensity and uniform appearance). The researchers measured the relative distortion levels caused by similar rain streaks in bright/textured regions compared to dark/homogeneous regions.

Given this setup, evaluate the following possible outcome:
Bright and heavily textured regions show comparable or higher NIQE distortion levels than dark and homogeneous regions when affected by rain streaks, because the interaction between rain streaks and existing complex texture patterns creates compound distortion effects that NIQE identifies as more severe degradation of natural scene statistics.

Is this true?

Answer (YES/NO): NO